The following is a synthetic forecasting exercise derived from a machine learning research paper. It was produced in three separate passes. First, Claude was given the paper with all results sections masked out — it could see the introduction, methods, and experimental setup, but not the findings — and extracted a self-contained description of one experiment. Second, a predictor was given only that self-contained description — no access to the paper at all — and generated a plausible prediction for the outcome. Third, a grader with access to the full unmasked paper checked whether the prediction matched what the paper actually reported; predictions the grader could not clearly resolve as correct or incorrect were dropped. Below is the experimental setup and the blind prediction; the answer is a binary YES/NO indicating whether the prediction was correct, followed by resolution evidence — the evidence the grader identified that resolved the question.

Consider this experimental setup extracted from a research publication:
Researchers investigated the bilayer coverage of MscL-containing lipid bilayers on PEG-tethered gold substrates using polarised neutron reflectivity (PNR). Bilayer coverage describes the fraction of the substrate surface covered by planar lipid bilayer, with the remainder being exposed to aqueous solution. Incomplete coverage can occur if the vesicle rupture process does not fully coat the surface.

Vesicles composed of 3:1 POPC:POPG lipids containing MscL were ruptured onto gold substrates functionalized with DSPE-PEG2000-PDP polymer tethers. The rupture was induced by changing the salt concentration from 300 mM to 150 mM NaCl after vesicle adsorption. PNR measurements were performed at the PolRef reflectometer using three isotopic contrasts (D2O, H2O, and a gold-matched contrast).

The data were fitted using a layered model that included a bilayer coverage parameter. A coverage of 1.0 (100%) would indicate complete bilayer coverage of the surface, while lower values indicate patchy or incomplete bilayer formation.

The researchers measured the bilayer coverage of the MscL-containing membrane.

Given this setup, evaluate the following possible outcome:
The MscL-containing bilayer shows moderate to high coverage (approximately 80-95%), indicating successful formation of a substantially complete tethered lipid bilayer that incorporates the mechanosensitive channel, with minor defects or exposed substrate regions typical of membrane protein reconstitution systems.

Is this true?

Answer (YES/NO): NO